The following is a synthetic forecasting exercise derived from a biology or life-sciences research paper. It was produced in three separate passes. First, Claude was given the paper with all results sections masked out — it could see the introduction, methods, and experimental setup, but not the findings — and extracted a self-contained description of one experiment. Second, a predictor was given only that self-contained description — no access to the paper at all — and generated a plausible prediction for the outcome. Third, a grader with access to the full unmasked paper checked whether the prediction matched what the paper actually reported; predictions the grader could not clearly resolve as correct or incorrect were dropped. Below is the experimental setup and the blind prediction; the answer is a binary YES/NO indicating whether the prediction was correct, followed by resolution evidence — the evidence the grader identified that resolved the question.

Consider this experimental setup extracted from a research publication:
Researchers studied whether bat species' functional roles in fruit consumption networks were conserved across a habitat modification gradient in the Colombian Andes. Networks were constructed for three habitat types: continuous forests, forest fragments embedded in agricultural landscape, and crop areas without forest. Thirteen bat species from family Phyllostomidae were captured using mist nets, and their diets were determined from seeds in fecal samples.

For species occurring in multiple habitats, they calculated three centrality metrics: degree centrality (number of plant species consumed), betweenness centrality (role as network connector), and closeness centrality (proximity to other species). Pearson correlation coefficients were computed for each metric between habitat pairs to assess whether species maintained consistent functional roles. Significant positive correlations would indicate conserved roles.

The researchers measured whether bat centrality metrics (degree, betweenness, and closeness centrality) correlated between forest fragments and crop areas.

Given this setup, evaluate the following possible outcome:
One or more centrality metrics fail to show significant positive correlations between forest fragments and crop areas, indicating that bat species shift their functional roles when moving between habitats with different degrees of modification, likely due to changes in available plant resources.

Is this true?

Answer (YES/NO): YES